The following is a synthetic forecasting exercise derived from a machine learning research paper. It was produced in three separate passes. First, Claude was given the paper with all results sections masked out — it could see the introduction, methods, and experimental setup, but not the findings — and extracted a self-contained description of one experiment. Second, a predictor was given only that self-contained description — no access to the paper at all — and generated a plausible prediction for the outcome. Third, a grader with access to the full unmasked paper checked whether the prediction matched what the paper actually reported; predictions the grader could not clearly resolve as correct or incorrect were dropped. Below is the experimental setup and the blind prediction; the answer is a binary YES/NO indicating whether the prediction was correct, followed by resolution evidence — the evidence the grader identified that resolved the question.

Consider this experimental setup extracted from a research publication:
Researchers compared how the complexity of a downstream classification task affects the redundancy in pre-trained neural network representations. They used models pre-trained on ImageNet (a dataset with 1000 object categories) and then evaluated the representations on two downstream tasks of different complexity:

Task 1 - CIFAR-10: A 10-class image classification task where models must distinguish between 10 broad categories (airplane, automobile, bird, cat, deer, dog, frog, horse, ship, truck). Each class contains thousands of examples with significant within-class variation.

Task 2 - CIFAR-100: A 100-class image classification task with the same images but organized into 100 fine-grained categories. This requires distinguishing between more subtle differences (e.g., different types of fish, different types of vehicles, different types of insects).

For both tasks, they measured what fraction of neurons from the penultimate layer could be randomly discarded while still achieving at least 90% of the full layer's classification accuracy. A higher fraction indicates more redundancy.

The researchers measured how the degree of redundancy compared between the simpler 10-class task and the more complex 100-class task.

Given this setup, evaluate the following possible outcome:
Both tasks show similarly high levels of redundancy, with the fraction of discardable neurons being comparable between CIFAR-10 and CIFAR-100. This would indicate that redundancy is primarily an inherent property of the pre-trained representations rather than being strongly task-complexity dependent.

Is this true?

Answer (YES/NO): NO